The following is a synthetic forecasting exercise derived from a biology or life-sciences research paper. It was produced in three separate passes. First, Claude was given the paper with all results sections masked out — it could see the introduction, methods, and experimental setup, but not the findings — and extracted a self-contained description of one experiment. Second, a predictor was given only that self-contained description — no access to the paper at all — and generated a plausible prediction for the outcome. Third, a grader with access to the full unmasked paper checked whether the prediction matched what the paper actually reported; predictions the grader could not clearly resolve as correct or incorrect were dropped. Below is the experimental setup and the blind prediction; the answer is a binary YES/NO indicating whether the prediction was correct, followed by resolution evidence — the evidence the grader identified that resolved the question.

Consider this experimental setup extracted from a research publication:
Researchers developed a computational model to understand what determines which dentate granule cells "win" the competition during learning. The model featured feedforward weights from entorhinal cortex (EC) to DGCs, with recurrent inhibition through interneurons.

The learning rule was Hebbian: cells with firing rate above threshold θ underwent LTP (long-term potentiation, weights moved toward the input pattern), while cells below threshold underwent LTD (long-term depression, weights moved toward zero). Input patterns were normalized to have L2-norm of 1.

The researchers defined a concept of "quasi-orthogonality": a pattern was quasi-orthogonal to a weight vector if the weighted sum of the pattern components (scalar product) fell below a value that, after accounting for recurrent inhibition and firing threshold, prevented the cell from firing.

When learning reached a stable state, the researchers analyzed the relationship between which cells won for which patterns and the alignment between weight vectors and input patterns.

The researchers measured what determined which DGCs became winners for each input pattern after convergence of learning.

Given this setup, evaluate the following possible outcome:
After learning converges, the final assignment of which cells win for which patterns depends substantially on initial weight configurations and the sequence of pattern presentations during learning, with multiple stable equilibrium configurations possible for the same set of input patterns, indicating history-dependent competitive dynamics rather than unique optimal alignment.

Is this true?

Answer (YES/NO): NO